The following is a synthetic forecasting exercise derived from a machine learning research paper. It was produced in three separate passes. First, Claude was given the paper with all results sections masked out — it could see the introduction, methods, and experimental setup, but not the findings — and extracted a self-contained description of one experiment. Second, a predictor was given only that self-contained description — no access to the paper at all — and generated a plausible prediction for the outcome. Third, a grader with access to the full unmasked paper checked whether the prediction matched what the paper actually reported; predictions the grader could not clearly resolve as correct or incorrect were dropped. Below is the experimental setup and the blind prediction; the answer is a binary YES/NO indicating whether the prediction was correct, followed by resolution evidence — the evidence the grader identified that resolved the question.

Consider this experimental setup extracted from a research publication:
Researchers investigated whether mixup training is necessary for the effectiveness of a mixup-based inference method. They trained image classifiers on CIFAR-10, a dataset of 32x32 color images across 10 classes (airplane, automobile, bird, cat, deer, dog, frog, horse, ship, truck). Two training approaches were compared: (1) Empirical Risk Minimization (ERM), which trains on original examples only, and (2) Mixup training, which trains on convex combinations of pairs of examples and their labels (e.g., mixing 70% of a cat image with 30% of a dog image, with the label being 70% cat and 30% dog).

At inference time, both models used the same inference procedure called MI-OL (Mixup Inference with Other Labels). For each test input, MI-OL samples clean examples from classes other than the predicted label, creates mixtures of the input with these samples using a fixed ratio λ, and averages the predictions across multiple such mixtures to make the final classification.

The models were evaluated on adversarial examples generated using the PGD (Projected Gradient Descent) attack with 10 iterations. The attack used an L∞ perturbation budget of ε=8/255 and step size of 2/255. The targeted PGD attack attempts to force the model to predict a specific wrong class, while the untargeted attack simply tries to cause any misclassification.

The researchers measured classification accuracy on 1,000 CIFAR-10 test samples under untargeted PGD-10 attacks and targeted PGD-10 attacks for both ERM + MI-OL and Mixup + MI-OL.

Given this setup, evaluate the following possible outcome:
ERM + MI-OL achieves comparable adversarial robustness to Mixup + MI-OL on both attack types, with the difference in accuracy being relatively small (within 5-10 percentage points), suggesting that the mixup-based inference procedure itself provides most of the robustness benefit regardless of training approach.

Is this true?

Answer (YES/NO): NO